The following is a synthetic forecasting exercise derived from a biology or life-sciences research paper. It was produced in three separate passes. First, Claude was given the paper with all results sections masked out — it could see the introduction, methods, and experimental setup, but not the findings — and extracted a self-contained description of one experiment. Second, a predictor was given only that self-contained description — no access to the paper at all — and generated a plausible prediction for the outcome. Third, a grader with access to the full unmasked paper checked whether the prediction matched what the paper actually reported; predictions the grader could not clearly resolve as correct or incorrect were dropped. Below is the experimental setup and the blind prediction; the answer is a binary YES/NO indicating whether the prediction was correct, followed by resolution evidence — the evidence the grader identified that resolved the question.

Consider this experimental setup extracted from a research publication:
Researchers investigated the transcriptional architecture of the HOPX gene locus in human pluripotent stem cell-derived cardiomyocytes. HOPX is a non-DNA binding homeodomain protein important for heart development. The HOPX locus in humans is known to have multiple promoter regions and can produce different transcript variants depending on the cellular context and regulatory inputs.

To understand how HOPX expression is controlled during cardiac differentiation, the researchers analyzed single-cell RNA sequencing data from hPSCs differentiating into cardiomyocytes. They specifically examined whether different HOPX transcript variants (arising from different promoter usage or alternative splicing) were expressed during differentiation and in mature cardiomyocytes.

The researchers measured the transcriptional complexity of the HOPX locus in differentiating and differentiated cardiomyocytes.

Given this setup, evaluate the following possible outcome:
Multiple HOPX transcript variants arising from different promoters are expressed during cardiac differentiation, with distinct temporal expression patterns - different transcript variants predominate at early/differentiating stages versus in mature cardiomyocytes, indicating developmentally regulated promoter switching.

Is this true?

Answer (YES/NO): NO